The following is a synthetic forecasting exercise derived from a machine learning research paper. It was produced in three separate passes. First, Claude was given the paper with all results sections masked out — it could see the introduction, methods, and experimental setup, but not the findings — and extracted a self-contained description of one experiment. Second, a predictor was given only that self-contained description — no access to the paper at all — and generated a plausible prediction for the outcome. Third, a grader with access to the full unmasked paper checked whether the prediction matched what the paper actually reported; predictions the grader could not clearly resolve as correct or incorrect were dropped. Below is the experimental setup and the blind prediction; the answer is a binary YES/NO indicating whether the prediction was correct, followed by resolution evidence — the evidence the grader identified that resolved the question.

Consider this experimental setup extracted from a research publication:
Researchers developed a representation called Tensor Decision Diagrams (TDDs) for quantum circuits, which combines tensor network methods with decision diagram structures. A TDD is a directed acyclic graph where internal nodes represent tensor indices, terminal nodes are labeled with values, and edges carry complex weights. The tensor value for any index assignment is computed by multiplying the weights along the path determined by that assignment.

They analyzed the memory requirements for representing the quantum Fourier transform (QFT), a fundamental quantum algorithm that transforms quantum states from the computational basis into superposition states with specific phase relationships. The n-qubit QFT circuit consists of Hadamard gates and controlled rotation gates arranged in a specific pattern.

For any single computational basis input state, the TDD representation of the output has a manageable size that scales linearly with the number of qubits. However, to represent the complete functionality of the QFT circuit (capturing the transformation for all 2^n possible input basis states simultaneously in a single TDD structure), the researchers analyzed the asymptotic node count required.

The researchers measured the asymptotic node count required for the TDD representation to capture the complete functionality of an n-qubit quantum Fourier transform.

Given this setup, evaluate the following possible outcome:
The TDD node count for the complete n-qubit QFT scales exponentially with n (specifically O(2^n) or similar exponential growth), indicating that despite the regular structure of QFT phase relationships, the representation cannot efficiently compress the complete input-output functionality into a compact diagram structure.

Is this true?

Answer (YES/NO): YES